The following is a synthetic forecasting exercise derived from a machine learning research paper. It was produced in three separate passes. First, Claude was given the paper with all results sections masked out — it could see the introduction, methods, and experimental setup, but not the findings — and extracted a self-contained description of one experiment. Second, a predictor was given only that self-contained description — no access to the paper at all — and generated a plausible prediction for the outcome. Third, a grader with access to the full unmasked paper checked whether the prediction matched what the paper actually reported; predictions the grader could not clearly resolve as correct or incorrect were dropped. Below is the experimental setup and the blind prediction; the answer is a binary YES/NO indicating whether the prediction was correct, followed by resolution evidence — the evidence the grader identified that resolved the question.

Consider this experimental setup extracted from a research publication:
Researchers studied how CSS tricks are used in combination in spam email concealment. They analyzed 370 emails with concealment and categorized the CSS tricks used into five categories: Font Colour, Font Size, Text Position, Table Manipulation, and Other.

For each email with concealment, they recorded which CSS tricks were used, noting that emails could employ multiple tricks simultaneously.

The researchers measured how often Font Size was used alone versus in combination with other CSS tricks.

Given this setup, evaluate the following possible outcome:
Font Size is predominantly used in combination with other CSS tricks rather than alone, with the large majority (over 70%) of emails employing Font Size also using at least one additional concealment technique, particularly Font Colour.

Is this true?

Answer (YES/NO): YES